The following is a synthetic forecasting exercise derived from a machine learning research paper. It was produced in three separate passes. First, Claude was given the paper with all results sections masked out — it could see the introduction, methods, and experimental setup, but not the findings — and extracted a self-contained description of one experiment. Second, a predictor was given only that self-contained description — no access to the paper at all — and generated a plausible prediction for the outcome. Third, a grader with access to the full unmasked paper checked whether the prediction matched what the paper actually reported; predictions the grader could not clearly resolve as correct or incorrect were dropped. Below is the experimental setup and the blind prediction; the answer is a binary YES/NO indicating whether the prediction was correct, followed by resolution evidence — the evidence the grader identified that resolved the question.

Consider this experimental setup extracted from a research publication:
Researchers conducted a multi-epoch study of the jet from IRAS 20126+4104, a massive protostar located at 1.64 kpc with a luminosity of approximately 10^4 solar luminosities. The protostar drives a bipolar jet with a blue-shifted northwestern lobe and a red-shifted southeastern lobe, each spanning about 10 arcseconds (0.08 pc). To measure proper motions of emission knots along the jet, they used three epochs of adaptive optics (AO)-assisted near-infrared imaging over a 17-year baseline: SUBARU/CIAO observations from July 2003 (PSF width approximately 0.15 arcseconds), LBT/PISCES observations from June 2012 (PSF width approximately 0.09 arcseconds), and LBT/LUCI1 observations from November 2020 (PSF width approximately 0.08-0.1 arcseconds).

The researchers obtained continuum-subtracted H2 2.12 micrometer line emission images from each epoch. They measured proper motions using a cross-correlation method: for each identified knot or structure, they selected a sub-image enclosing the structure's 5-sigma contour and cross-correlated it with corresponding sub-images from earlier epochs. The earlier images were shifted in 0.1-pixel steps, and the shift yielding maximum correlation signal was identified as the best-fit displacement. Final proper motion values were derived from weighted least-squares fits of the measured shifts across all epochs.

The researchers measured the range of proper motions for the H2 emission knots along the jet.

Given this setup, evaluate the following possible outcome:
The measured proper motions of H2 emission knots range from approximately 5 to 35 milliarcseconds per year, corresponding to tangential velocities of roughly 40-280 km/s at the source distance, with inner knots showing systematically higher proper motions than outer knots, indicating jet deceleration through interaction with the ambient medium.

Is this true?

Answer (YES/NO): NO